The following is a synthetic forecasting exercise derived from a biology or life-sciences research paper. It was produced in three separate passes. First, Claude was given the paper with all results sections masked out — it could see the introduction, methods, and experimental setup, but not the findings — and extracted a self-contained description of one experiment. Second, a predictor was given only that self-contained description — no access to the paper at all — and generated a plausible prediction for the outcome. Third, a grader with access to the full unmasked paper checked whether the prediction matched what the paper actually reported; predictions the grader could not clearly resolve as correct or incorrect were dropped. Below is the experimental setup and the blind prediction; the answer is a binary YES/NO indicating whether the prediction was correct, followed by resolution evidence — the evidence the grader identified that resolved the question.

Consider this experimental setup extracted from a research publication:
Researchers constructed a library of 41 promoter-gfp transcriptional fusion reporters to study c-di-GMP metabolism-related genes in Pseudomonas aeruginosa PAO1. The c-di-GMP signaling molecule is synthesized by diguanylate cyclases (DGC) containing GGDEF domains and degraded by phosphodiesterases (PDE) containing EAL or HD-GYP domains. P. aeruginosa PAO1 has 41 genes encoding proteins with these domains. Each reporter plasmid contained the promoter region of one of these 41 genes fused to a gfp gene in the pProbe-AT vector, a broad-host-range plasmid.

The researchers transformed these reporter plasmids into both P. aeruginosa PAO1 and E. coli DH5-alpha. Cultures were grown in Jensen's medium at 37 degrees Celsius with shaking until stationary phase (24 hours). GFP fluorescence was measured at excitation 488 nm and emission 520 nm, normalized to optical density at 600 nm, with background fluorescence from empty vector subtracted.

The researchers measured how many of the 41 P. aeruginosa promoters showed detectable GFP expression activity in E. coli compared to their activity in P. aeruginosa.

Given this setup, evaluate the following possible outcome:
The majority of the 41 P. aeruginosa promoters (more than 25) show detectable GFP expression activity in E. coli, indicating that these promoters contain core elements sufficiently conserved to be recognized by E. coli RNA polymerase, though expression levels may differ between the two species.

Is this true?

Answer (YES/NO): YES